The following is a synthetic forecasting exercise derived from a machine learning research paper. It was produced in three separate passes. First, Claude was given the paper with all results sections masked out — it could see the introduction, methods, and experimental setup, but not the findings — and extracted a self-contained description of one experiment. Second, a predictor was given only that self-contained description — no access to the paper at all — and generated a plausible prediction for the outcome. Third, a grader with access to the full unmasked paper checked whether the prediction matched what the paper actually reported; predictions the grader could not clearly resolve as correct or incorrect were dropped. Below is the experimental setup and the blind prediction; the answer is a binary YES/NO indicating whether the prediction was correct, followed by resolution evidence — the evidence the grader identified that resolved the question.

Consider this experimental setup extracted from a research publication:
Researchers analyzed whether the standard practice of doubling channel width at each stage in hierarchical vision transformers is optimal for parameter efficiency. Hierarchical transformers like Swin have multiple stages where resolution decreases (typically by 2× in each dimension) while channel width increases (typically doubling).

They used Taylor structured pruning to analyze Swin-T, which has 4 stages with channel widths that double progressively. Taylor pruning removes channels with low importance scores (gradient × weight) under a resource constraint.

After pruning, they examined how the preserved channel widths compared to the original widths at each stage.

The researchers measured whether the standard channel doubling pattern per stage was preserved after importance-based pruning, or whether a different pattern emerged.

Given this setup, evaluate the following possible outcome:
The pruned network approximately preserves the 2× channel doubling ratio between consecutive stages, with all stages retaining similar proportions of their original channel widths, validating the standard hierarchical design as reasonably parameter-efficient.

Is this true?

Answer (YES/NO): NO